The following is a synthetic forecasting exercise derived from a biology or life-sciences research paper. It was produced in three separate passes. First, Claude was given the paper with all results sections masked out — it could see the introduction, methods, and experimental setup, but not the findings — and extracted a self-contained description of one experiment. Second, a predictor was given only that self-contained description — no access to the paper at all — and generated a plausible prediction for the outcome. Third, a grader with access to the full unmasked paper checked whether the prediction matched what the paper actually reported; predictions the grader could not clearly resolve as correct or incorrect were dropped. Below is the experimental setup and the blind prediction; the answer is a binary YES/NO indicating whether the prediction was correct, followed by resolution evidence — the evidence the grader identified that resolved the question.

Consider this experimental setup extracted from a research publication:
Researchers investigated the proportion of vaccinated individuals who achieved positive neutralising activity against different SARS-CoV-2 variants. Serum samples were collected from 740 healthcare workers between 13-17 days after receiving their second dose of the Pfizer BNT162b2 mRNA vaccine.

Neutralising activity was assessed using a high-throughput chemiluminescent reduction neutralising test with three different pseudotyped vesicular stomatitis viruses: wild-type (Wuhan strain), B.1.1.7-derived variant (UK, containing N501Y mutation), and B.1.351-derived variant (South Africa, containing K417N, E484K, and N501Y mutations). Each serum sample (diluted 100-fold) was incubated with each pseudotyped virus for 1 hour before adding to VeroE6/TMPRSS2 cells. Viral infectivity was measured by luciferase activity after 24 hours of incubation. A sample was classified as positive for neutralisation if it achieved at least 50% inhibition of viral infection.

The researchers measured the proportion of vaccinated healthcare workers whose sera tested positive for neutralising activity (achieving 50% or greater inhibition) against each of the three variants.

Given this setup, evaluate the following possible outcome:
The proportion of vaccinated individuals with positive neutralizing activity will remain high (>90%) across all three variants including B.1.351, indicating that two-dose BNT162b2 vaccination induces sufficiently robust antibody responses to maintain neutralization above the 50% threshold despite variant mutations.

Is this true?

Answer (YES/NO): YES